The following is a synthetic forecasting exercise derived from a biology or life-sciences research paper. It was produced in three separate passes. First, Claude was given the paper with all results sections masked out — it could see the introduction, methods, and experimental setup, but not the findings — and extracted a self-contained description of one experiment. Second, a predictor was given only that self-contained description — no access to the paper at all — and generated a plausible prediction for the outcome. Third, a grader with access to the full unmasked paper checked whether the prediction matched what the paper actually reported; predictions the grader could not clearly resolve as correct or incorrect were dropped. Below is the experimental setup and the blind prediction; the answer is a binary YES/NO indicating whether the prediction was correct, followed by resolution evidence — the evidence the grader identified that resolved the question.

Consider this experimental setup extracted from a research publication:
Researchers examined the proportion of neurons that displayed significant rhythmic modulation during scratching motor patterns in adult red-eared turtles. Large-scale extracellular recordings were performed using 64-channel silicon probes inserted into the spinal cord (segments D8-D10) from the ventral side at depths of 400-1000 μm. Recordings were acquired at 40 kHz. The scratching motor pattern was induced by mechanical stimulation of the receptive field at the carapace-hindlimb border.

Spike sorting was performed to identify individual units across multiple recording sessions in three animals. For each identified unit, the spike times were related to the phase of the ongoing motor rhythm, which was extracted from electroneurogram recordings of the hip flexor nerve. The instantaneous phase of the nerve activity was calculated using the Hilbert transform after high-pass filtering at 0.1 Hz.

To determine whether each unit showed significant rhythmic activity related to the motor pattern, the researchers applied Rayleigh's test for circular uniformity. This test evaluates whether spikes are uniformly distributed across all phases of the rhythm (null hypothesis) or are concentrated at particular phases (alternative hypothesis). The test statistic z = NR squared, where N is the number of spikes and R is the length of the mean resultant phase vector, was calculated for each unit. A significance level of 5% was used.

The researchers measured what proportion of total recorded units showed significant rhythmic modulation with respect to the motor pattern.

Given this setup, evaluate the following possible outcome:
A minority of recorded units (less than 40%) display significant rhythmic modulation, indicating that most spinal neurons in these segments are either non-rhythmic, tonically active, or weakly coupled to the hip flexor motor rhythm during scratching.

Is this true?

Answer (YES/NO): NO